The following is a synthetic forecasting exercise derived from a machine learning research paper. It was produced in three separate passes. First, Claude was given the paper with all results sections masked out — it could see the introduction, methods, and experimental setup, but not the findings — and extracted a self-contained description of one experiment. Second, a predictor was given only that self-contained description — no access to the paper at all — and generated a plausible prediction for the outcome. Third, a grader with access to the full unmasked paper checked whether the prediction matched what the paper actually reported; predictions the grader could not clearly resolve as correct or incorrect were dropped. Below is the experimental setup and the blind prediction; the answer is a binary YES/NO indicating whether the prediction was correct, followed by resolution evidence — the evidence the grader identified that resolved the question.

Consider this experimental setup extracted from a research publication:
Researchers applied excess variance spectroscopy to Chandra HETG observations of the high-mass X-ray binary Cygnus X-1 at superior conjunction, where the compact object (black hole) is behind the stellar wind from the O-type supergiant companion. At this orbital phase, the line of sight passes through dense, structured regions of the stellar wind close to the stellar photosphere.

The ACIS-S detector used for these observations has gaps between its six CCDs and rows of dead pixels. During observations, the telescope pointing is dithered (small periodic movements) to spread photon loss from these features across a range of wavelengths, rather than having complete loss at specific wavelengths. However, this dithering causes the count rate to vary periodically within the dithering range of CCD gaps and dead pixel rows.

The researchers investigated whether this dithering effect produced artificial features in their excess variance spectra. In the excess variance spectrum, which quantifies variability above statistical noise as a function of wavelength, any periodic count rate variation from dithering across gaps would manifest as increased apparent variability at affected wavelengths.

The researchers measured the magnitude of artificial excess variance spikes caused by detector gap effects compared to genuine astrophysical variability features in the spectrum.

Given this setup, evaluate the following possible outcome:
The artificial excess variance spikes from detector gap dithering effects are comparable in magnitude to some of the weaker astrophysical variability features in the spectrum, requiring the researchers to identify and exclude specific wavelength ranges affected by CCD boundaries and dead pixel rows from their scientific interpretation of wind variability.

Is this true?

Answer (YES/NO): NO